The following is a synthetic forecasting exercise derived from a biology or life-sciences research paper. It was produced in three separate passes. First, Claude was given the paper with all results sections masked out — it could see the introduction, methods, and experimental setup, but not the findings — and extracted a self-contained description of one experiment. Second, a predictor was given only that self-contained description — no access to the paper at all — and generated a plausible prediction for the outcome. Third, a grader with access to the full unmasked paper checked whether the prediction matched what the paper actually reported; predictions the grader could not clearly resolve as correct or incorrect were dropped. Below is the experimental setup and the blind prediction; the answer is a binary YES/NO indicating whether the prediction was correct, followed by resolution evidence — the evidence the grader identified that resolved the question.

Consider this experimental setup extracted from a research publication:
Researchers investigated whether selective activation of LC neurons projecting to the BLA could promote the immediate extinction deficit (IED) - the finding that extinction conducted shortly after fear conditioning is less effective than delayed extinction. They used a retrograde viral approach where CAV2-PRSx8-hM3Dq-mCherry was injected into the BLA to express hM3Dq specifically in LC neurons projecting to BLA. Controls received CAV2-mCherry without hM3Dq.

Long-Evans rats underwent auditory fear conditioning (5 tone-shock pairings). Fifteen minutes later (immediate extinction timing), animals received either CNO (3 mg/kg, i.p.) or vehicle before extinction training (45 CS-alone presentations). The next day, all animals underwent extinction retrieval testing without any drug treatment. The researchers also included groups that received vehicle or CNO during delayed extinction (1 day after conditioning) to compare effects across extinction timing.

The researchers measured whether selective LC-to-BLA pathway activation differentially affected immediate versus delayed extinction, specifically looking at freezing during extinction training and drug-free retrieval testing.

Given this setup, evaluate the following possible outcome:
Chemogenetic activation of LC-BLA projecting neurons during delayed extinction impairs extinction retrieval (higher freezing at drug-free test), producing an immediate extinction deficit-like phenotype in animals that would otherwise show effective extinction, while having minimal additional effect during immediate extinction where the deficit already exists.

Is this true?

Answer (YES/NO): NO